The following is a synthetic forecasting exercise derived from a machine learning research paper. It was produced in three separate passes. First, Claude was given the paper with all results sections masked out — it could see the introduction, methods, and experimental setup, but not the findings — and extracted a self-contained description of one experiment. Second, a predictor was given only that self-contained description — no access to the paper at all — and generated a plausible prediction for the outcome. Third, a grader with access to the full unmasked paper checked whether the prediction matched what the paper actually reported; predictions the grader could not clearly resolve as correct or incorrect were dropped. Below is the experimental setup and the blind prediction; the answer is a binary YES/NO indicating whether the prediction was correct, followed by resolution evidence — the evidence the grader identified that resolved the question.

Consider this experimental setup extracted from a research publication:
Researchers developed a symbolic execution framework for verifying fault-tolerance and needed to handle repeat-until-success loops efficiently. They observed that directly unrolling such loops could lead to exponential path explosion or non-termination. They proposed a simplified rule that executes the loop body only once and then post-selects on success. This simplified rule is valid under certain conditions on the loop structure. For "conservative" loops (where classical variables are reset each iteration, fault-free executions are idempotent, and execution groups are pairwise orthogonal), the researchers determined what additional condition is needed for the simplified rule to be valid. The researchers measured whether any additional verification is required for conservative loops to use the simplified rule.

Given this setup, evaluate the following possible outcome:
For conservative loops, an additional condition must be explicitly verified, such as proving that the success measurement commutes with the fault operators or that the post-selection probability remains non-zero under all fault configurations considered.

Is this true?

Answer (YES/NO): NO